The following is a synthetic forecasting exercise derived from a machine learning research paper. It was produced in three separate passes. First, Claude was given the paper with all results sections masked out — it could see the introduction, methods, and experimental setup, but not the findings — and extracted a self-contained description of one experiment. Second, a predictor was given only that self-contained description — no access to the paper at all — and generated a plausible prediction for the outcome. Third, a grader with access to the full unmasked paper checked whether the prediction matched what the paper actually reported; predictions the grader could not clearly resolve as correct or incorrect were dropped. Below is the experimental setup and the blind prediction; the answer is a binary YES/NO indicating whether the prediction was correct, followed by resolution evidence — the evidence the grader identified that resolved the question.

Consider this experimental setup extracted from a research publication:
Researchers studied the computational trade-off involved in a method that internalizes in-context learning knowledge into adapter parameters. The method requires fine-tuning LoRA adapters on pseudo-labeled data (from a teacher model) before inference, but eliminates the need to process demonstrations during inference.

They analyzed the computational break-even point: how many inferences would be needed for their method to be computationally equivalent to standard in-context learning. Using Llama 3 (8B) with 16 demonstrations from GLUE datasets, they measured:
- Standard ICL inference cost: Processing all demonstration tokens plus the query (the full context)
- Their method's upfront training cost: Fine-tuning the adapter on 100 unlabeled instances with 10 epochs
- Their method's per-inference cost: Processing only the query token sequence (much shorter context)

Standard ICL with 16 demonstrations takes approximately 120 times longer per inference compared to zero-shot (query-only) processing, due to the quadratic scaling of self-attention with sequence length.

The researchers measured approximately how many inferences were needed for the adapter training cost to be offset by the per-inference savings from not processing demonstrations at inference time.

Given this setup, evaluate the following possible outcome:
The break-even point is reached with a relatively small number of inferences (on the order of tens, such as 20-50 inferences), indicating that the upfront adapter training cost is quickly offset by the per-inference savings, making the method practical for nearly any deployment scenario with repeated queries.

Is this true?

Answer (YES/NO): NO